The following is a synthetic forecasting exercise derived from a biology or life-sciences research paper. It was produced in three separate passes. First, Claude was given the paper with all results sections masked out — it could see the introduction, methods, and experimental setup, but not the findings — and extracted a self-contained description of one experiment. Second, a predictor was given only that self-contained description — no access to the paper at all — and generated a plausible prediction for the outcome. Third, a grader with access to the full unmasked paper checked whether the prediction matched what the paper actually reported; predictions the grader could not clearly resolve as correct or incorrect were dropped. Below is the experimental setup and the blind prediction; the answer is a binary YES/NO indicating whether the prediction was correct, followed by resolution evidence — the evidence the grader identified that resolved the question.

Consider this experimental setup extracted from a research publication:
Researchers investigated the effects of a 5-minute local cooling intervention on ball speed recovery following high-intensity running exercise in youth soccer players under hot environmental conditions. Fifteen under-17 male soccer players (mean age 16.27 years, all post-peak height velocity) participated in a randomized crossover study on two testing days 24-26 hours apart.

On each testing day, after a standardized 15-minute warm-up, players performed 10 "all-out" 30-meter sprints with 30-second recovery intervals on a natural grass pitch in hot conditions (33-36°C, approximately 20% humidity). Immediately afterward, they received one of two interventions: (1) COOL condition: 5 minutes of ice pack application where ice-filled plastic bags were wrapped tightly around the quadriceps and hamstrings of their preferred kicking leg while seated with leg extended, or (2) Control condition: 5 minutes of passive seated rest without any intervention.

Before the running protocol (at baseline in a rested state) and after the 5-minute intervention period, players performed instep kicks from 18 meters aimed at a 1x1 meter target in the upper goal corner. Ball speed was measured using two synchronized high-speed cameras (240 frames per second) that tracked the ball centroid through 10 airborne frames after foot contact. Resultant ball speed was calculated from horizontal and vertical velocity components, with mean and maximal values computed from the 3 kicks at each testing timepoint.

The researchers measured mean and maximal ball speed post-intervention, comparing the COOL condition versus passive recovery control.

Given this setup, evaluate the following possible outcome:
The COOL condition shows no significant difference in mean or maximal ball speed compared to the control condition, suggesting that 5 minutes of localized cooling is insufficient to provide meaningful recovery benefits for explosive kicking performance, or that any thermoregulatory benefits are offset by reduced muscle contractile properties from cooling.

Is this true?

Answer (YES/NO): NO